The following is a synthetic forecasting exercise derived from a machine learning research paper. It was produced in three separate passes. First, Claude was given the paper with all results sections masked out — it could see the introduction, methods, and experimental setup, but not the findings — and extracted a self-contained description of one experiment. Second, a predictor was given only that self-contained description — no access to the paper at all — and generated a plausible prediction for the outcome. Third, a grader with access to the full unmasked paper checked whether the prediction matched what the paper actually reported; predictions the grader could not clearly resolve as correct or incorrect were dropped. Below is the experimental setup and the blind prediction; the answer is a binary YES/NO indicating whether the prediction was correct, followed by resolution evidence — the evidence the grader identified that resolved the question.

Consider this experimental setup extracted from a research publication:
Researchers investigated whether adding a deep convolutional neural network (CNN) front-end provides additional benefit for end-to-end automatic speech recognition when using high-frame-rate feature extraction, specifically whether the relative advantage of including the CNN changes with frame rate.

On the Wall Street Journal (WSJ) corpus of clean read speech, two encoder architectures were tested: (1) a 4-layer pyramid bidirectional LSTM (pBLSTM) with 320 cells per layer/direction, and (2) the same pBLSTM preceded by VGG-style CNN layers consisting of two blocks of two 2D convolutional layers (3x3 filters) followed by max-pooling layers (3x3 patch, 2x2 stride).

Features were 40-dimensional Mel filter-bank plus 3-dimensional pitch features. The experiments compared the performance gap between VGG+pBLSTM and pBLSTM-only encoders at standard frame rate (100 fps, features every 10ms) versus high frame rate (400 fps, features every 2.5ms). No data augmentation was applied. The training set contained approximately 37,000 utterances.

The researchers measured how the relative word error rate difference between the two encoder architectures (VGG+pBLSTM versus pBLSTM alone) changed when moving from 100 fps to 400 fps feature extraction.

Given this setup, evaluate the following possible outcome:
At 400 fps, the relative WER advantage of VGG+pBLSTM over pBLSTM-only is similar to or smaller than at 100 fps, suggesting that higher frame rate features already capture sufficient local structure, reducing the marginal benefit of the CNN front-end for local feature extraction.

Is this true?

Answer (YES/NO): NO